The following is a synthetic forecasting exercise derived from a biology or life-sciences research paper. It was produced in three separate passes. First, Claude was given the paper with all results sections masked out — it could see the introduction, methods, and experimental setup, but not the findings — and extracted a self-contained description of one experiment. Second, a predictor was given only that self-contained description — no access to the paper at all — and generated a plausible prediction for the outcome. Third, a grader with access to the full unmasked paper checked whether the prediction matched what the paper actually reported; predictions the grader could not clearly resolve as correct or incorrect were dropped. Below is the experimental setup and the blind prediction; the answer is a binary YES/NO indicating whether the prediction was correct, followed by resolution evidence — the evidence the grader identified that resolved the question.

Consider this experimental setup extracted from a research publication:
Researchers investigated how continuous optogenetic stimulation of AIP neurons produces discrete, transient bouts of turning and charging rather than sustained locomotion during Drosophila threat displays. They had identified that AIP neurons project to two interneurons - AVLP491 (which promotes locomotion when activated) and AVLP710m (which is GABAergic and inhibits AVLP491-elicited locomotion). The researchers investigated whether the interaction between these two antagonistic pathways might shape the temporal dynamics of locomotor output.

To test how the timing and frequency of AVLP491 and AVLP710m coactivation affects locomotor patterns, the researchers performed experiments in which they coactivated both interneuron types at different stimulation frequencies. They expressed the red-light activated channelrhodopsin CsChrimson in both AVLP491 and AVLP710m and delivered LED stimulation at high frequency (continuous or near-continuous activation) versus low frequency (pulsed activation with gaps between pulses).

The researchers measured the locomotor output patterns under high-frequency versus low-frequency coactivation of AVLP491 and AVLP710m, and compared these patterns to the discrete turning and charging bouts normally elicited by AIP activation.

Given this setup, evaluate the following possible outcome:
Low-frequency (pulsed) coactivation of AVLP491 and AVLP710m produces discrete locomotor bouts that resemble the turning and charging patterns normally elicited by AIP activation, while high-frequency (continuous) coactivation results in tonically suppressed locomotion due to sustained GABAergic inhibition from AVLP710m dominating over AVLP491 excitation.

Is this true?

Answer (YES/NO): YES